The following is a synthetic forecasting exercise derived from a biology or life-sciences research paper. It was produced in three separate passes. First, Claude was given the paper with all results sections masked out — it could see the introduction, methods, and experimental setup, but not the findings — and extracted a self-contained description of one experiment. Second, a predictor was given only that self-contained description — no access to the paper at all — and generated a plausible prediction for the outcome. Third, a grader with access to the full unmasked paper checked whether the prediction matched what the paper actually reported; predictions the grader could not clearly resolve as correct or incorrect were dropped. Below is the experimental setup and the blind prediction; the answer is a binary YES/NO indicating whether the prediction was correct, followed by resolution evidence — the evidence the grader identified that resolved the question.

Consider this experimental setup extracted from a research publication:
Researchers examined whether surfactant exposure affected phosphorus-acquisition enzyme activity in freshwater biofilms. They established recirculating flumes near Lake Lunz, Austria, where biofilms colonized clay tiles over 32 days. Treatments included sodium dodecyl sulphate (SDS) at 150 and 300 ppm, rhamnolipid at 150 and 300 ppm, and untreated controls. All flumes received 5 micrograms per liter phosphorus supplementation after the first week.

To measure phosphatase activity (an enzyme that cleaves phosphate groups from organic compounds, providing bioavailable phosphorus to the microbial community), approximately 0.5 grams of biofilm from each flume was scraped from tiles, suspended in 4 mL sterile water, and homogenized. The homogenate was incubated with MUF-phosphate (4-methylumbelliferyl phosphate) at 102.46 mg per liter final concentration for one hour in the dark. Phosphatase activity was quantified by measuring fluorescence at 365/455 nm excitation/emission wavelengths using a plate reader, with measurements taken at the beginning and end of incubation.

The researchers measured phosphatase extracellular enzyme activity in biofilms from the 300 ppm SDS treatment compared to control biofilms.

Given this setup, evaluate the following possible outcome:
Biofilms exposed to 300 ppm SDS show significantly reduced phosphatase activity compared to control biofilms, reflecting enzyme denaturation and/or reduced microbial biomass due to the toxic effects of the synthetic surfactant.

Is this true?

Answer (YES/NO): NO